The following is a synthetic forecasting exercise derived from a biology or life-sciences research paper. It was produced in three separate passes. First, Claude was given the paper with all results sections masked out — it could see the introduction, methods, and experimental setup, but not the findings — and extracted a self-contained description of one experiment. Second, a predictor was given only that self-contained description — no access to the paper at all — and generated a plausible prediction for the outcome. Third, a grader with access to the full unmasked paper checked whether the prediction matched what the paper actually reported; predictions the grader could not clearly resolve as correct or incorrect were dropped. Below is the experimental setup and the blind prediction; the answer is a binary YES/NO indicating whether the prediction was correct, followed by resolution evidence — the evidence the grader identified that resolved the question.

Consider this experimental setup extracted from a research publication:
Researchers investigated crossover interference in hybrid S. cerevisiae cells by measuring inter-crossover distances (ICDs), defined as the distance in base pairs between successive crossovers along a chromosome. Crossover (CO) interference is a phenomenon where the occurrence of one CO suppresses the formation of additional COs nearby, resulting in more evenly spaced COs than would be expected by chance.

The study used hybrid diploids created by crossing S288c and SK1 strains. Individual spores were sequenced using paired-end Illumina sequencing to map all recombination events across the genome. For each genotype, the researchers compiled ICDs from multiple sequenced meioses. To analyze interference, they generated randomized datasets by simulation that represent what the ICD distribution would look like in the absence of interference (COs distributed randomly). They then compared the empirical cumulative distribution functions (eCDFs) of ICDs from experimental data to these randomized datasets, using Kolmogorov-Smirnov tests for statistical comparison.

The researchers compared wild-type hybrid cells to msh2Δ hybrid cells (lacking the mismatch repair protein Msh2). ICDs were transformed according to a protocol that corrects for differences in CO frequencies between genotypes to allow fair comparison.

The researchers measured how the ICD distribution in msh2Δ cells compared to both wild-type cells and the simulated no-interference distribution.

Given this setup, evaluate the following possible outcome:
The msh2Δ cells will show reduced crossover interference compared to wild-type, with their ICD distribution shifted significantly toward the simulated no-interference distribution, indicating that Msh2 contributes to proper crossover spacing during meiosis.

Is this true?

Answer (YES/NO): NO